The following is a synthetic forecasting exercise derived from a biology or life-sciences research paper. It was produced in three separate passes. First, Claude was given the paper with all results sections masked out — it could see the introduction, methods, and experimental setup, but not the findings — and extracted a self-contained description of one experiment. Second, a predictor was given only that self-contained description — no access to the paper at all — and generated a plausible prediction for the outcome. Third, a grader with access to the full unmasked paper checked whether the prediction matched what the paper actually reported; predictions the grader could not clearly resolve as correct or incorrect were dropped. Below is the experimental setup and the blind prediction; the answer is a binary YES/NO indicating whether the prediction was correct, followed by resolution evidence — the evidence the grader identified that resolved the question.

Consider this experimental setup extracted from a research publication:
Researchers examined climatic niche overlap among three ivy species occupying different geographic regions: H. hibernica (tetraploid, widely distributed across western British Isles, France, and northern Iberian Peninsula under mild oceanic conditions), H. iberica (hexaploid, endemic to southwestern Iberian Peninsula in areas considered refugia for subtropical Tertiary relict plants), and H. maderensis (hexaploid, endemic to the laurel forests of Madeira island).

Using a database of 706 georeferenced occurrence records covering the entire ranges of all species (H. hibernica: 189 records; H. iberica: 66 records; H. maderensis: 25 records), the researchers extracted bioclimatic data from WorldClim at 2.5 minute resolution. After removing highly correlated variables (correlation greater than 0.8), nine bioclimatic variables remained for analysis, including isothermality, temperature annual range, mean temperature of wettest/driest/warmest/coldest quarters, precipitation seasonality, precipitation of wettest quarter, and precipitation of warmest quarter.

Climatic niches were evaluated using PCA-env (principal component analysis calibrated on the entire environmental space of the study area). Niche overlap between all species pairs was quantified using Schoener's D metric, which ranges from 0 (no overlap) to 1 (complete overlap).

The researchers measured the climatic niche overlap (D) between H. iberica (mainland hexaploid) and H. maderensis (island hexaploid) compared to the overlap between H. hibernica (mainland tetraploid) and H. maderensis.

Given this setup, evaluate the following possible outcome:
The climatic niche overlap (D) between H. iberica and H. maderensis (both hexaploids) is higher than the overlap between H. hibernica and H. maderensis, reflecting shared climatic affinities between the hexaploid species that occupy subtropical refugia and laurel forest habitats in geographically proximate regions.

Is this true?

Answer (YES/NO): YES